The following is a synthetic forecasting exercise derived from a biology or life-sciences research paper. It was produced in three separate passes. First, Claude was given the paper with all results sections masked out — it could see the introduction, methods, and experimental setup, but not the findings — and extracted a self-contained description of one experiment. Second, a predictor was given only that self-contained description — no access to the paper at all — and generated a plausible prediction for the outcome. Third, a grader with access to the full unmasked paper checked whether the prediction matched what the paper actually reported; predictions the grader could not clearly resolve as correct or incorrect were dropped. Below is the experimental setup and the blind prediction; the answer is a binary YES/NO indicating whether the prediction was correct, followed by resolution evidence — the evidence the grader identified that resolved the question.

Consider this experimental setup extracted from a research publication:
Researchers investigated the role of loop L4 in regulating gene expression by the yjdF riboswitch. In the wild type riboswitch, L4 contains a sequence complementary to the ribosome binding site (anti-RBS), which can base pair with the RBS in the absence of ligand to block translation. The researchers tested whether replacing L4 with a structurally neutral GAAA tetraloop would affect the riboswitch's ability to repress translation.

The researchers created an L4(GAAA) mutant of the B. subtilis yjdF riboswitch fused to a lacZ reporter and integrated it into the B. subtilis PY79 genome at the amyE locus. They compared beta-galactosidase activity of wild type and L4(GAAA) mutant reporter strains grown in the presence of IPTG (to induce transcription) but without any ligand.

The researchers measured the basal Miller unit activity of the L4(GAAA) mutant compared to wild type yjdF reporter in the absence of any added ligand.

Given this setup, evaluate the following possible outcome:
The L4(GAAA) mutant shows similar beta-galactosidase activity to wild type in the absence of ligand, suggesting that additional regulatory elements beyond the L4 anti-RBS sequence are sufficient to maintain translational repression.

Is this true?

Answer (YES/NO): NO